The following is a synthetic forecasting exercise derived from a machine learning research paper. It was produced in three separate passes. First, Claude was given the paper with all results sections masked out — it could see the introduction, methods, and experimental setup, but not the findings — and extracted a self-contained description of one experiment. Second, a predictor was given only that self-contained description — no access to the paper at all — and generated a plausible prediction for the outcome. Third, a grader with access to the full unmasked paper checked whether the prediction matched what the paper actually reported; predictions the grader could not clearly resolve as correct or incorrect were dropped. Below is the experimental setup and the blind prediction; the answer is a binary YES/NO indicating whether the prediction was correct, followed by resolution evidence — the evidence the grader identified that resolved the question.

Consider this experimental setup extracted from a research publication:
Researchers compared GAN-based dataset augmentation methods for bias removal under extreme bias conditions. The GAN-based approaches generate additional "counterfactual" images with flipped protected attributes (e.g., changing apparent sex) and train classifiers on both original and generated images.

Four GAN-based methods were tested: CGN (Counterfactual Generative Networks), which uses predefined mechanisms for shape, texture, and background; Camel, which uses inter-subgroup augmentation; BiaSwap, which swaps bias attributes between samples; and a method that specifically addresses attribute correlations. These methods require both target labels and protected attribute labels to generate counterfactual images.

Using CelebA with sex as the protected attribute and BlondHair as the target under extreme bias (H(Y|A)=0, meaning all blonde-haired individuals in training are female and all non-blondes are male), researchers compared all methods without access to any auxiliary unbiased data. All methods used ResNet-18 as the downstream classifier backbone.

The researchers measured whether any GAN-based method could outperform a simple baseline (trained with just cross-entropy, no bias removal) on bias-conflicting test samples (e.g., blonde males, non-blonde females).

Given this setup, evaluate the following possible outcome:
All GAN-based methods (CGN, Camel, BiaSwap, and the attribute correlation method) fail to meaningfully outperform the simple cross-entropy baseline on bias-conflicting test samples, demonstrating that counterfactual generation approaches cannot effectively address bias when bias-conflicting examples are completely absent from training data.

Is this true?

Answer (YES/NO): YES